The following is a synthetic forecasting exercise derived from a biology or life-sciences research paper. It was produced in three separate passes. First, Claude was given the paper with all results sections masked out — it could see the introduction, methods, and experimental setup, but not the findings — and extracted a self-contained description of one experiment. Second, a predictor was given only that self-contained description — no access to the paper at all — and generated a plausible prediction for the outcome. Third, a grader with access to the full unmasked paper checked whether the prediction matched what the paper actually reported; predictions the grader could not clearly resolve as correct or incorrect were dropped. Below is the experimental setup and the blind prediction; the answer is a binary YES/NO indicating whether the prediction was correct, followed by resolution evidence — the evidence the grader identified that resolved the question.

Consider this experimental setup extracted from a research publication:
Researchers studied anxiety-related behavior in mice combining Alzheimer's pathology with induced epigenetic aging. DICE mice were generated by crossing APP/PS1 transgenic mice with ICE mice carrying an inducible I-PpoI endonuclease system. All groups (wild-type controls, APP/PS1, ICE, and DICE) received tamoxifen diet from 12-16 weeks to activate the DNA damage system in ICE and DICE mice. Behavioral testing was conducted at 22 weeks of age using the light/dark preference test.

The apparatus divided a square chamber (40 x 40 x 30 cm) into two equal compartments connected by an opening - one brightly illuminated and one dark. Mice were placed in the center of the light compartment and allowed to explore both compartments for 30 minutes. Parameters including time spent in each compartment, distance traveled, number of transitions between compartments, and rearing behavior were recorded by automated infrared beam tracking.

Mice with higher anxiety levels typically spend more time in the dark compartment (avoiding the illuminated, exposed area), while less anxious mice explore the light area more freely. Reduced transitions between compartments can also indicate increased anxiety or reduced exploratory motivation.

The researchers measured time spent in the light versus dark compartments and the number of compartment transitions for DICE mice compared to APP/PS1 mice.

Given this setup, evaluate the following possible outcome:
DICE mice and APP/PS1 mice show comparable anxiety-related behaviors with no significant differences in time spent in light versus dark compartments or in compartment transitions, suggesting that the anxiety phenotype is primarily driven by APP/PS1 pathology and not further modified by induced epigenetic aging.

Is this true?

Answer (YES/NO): NO